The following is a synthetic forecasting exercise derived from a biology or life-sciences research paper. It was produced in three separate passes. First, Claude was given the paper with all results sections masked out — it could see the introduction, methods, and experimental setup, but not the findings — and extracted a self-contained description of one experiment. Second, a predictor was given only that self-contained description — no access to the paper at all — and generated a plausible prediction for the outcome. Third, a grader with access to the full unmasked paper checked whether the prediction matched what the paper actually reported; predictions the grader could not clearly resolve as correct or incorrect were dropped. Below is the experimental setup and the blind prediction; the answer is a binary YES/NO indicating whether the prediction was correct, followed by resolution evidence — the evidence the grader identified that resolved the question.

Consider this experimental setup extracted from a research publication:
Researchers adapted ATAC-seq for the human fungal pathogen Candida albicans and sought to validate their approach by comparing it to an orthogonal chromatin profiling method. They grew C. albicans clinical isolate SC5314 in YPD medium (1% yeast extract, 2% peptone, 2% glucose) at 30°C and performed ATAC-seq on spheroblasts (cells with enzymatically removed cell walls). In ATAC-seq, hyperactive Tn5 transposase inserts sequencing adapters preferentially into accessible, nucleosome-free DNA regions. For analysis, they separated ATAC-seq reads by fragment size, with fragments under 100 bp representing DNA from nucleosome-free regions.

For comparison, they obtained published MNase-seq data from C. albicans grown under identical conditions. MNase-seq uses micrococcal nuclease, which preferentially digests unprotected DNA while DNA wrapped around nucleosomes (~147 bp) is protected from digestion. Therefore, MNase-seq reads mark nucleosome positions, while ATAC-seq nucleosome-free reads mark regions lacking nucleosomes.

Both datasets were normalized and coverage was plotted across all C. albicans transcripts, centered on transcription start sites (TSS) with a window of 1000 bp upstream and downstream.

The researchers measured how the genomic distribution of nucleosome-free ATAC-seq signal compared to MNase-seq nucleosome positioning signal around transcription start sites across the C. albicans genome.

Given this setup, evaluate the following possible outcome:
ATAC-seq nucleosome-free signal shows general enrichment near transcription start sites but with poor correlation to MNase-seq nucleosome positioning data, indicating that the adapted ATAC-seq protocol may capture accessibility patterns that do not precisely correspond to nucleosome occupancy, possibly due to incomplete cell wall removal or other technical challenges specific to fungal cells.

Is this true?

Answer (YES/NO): NO